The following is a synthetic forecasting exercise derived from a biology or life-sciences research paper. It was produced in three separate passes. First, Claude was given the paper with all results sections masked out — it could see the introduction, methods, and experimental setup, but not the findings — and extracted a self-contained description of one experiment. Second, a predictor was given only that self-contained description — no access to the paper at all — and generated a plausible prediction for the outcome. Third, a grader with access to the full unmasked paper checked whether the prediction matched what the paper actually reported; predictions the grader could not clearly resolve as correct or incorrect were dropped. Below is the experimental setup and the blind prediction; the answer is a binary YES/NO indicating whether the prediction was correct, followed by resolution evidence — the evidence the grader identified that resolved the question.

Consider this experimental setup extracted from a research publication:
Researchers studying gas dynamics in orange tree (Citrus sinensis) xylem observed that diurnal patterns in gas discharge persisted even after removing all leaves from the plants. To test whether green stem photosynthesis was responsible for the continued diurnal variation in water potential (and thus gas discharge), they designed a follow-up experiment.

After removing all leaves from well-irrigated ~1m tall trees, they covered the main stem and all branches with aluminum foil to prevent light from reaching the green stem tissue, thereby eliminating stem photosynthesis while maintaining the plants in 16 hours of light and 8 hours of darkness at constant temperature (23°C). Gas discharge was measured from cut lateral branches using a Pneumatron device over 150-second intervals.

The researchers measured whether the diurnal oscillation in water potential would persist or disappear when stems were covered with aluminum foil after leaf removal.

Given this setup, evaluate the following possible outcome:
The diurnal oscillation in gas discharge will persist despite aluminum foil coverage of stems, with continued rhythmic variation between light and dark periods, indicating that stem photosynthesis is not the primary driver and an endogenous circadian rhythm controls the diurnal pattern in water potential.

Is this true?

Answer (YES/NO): NO